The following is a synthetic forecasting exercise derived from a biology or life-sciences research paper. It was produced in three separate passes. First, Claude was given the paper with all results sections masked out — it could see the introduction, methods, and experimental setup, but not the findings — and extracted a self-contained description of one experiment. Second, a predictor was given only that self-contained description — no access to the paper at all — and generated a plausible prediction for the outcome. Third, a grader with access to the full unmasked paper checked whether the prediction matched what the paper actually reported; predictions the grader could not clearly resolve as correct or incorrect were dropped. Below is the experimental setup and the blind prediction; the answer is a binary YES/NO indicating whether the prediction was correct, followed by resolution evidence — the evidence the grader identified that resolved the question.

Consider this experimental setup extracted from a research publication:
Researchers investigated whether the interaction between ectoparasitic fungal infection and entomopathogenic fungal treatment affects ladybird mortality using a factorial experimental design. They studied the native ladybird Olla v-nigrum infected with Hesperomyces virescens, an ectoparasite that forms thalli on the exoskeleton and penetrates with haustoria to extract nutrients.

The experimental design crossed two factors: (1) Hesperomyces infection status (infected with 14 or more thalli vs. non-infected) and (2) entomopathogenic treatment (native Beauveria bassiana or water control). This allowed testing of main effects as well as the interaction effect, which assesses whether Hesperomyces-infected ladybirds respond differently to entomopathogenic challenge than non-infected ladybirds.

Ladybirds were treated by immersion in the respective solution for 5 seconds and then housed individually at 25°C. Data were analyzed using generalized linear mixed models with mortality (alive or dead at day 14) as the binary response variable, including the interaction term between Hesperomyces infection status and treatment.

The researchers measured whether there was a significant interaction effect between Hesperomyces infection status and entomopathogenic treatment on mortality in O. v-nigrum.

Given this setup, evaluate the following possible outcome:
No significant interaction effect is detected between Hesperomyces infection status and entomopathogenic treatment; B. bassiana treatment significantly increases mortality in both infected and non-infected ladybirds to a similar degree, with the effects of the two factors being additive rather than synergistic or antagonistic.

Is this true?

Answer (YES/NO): NO